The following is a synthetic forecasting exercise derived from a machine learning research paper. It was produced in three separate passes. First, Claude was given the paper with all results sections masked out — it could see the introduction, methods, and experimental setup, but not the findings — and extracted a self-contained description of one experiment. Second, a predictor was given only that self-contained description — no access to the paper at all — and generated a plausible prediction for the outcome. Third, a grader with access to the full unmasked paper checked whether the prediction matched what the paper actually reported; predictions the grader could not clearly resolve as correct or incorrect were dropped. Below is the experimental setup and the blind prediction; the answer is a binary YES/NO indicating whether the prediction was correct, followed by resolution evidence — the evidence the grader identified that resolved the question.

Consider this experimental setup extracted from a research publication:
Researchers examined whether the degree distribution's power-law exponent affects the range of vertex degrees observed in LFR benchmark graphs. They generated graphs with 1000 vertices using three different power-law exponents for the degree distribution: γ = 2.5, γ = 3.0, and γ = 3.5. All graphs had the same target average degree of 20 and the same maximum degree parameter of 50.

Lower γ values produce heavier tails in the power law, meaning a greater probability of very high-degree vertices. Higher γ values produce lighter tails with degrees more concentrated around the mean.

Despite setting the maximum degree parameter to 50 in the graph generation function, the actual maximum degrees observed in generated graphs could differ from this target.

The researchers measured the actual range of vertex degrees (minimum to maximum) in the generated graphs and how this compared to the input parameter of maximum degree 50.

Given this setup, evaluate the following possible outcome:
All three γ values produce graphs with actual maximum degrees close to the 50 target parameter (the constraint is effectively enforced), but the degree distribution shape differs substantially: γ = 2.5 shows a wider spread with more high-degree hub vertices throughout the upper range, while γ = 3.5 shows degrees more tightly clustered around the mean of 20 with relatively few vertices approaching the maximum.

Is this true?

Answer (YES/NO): NO